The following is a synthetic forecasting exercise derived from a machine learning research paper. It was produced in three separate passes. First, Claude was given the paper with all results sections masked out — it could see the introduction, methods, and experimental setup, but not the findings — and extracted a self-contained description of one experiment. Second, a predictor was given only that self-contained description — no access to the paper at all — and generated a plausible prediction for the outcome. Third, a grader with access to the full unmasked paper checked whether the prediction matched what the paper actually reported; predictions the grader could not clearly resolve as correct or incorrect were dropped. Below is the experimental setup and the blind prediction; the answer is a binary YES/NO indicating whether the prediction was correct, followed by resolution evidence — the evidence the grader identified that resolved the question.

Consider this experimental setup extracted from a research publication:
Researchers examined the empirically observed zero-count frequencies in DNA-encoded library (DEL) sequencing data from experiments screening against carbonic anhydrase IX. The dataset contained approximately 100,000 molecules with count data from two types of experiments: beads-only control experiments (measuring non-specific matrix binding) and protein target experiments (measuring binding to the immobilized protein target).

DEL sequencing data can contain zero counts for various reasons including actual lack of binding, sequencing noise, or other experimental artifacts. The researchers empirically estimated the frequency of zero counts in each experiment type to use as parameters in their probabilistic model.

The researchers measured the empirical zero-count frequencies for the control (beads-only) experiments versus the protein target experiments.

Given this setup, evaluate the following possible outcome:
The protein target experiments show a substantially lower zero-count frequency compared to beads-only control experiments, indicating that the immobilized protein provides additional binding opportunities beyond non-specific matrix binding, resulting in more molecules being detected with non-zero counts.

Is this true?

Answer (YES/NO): NO